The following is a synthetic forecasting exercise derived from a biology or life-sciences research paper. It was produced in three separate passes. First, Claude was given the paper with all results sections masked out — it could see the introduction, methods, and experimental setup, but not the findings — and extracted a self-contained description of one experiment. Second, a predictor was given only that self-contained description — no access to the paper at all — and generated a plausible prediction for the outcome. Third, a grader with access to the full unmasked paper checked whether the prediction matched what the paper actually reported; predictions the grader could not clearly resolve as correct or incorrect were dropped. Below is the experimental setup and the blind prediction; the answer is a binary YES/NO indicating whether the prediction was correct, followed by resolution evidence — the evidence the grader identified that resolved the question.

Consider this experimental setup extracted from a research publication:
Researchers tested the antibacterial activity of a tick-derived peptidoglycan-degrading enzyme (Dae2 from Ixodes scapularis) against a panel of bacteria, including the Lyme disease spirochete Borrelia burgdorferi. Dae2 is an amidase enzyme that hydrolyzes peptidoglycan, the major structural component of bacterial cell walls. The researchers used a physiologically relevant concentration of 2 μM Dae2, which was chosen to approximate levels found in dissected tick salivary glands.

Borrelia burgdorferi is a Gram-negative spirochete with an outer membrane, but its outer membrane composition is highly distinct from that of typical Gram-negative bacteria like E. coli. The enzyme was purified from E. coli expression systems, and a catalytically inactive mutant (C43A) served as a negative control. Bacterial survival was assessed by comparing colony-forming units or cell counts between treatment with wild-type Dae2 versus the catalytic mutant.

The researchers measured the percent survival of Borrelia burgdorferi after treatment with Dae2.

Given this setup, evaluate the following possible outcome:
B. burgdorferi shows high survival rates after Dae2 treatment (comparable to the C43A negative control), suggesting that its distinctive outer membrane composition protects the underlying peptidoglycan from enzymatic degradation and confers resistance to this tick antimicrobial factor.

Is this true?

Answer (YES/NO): YES